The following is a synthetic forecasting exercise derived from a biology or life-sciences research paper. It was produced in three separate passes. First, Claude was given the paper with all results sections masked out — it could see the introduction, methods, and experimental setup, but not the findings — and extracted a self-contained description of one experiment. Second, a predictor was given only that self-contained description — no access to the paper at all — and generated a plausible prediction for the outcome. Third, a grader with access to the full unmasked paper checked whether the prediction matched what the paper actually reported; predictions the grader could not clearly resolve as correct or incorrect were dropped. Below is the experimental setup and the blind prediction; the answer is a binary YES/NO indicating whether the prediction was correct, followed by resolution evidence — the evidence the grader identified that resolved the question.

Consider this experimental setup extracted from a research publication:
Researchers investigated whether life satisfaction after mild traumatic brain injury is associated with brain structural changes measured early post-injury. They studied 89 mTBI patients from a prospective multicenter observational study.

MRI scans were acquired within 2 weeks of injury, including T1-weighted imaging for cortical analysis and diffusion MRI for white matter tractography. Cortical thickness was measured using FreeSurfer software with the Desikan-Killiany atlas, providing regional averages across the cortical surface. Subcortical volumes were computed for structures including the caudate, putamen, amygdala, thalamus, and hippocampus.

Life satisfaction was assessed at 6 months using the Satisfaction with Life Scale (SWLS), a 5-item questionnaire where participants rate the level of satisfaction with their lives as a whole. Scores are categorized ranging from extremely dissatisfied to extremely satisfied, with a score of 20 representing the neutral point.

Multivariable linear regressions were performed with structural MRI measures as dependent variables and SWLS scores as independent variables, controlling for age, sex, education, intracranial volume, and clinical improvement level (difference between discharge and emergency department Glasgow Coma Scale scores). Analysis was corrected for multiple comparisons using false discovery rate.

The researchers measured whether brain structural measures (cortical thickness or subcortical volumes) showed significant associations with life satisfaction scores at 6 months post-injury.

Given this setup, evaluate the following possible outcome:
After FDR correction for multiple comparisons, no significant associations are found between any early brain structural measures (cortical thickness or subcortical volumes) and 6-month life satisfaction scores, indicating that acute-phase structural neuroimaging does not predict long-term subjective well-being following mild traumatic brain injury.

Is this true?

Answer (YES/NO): YES